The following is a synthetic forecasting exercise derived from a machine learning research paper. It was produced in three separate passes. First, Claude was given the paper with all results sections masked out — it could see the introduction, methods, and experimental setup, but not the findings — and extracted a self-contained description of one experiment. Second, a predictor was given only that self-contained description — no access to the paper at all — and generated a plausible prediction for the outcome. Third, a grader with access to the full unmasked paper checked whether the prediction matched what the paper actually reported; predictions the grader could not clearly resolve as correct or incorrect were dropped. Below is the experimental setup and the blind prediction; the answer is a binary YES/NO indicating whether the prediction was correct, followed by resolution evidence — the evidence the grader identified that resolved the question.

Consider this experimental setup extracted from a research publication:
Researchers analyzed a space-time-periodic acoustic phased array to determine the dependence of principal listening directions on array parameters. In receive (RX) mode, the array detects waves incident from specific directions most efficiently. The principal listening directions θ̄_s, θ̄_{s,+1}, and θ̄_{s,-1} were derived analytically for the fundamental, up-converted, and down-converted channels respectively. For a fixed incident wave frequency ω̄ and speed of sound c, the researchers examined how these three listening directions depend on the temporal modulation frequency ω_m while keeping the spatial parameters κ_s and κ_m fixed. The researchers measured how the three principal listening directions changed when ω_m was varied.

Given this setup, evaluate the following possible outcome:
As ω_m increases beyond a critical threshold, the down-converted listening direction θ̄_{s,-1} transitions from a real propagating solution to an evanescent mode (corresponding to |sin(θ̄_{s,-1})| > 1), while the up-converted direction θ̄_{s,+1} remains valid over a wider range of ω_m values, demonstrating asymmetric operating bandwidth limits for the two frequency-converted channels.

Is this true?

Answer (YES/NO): NO